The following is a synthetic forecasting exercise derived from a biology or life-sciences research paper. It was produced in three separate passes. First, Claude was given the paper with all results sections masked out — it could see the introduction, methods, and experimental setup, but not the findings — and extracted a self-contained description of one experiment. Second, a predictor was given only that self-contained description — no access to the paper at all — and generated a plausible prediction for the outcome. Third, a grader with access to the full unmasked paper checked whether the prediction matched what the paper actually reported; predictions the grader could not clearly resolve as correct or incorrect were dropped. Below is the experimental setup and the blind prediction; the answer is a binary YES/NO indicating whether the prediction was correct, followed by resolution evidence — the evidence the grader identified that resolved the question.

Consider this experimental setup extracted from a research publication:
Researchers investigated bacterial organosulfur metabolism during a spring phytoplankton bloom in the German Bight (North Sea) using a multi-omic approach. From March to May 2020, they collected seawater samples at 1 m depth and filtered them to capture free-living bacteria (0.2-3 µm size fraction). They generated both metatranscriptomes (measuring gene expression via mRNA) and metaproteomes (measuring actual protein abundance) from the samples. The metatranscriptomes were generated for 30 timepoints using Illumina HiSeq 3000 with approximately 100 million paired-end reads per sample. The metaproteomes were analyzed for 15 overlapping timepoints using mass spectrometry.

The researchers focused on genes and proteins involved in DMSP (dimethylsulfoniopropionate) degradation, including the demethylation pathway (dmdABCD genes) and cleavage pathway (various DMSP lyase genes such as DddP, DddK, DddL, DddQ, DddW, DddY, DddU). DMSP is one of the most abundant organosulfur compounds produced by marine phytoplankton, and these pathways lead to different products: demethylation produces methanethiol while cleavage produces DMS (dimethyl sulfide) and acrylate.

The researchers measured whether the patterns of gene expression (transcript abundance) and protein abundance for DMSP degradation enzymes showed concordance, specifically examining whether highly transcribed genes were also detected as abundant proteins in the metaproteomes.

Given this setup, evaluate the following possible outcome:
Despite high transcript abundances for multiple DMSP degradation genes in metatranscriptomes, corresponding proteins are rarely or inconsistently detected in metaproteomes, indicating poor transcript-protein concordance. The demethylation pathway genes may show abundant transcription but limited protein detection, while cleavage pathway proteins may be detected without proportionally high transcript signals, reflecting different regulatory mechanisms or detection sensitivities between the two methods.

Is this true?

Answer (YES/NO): NO